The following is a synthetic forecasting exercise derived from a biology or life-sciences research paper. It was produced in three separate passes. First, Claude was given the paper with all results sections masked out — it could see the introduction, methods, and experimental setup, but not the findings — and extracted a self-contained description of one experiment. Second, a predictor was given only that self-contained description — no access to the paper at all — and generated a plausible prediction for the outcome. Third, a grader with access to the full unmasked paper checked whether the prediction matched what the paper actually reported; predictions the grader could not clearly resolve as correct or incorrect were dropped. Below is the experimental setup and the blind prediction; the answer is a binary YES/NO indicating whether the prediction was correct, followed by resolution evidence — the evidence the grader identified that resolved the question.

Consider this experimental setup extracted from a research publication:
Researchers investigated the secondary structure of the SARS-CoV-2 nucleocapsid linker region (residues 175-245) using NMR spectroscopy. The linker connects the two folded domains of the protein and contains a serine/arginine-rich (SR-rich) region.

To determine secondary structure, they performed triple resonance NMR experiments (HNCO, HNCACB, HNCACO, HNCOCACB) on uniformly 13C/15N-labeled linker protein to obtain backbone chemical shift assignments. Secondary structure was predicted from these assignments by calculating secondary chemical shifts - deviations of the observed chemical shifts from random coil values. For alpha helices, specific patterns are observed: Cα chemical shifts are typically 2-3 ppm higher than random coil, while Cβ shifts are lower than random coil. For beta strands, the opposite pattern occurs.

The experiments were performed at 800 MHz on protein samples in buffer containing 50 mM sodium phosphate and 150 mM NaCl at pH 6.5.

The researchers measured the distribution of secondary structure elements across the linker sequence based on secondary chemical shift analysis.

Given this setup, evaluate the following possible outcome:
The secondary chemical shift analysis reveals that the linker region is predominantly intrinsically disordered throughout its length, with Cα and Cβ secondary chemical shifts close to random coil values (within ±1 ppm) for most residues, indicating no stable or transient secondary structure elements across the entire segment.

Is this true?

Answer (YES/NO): NO